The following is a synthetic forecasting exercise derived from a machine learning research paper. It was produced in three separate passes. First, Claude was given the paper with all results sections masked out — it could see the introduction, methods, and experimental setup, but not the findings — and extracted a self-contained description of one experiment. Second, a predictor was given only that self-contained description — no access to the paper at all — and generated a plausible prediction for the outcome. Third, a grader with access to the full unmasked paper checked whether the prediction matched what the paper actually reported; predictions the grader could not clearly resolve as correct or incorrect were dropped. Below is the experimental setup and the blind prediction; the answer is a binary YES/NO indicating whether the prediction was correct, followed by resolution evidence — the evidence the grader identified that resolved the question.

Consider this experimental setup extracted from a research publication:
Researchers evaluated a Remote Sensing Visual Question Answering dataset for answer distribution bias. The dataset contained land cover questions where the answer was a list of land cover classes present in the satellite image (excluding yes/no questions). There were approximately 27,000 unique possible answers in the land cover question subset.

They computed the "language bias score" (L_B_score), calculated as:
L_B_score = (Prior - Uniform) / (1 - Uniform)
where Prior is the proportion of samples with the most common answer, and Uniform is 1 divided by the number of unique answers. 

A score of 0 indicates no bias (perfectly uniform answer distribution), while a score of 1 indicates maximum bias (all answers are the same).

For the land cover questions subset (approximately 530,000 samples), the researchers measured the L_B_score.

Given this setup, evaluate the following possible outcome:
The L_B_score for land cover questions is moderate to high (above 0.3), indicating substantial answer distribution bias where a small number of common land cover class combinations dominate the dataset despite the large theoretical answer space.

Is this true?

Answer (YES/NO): NO